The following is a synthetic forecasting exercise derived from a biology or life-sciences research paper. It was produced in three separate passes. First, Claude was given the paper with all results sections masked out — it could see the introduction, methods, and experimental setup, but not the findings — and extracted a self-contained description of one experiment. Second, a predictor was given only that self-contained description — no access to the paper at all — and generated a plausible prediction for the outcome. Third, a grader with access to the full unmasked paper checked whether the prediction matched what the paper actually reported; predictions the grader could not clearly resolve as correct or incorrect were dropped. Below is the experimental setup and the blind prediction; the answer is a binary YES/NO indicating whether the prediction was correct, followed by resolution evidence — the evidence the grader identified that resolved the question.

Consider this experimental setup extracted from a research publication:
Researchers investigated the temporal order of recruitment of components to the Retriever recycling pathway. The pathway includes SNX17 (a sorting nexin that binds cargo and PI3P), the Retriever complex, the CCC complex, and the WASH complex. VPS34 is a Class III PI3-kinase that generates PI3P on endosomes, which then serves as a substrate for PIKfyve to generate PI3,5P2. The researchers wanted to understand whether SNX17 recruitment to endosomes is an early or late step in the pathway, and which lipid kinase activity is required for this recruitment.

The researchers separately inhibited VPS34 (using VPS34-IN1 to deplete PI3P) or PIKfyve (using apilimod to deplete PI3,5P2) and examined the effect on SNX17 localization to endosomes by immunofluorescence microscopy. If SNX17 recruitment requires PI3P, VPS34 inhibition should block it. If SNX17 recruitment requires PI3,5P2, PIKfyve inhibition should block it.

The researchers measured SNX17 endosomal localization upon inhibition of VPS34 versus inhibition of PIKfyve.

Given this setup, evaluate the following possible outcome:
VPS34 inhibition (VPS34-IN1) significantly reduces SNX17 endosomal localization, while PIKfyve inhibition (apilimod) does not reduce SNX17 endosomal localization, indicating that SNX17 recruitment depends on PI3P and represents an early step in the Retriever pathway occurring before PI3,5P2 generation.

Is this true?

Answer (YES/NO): YES